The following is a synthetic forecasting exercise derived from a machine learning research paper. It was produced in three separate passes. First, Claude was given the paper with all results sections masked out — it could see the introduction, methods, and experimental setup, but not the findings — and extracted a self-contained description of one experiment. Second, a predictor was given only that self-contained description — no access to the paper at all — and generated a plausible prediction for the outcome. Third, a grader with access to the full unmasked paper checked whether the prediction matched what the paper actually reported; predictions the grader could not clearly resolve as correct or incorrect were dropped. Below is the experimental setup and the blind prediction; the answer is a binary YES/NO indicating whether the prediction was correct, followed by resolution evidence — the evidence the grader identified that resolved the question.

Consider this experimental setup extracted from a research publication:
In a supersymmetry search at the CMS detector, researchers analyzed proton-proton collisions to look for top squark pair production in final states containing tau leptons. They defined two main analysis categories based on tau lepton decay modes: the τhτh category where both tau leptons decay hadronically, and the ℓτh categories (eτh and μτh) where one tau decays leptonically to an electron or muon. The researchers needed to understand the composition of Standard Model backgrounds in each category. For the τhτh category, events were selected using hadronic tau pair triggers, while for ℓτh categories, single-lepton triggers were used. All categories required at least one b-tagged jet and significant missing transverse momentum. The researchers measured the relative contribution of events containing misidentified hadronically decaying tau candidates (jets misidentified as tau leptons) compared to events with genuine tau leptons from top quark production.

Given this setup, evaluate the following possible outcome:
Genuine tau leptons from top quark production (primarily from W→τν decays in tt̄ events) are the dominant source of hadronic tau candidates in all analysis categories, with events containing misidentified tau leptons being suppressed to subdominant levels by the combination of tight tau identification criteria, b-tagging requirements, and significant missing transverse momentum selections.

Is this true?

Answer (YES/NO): NO